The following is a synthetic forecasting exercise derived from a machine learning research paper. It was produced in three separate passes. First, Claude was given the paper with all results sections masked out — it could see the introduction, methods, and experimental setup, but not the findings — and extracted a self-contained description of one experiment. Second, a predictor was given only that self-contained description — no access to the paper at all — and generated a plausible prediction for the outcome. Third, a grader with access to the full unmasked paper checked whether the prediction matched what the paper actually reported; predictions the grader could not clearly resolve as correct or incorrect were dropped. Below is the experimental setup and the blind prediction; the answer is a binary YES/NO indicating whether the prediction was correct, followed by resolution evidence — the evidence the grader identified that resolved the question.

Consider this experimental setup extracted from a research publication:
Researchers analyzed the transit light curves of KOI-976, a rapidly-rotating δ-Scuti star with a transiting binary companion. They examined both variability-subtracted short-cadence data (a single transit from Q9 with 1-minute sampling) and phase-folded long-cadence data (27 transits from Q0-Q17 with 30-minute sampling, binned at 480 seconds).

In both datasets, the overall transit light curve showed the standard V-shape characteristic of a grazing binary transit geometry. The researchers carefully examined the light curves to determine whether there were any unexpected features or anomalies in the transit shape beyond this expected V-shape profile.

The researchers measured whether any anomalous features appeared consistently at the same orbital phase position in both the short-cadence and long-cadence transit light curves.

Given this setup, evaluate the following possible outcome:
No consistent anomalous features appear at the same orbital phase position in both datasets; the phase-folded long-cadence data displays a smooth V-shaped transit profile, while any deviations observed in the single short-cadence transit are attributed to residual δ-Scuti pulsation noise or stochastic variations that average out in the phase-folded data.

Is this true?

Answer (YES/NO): NO